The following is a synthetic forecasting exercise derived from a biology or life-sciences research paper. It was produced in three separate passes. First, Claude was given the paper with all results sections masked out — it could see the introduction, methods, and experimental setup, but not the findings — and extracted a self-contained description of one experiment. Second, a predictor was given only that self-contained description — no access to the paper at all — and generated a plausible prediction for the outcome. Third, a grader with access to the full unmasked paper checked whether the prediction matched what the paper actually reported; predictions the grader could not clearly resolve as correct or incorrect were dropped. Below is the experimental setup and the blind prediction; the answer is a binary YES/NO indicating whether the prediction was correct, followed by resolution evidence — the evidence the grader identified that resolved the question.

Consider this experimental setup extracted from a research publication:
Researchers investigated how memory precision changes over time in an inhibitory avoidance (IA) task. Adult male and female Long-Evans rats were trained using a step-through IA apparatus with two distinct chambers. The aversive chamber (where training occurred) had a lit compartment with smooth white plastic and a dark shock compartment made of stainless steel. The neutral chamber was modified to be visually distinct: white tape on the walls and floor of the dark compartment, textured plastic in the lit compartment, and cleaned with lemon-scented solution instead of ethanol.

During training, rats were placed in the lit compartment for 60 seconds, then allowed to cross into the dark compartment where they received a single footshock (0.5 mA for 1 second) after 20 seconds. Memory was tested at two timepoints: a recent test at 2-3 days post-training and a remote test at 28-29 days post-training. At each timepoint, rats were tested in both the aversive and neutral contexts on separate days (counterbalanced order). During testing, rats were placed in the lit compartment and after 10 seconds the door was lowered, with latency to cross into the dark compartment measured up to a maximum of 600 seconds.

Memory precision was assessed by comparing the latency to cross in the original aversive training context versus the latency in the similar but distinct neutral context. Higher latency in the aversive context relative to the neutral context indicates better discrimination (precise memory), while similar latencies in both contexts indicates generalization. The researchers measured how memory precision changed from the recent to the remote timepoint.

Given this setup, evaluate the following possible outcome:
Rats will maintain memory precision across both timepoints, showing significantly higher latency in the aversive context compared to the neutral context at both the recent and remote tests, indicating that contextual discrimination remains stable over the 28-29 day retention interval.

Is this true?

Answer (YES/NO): NO